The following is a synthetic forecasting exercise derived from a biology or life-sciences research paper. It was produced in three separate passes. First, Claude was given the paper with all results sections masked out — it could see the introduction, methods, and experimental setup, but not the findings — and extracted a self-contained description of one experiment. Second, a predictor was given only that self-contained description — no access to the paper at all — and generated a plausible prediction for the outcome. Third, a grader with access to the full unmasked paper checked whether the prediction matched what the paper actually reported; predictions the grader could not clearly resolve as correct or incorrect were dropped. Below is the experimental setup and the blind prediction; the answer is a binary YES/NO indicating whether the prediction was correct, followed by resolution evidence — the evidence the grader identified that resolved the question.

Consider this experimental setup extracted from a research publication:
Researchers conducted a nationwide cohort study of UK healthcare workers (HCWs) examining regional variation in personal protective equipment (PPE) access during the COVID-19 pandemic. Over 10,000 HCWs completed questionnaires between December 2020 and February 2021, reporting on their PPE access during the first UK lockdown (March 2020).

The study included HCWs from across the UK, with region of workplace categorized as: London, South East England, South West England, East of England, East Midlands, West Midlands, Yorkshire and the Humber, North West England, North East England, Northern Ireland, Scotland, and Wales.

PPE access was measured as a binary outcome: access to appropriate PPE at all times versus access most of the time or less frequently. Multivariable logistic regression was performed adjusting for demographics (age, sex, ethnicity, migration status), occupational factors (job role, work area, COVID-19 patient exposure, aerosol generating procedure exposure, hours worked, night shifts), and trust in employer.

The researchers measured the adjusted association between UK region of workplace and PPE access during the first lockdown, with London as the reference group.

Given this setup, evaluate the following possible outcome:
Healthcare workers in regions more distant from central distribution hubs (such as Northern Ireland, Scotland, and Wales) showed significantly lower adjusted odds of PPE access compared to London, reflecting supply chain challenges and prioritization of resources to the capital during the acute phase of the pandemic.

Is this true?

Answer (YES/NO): NO